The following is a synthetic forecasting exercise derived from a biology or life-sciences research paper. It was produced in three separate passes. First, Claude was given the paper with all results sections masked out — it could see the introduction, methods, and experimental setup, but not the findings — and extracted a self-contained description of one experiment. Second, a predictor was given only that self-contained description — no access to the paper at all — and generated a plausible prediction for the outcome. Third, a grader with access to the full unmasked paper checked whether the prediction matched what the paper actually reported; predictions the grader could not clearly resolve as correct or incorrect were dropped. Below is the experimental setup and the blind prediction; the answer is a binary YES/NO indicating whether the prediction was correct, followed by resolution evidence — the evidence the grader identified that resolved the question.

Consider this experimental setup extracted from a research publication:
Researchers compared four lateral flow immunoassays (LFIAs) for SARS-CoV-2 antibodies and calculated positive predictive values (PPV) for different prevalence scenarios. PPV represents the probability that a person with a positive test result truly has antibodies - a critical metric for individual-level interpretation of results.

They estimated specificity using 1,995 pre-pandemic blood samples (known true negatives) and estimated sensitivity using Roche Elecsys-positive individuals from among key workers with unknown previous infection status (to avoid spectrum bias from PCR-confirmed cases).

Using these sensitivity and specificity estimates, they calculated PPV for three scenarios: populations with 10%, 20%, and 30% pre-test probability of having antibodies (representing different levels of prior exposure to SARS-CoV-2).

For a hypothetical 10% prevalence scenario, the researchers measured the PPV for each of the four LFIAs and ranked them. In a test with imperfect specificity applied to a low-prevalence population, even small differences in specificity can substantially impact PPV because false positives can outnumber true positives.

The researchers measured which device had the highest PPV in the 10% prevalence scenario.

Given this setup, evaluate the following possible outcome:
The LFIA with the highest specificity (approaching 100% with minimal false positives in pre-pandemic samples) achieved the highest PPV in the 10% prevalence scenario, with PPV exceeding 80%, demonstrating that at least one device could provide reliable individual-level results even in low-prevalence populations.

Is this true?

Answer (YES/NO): NO